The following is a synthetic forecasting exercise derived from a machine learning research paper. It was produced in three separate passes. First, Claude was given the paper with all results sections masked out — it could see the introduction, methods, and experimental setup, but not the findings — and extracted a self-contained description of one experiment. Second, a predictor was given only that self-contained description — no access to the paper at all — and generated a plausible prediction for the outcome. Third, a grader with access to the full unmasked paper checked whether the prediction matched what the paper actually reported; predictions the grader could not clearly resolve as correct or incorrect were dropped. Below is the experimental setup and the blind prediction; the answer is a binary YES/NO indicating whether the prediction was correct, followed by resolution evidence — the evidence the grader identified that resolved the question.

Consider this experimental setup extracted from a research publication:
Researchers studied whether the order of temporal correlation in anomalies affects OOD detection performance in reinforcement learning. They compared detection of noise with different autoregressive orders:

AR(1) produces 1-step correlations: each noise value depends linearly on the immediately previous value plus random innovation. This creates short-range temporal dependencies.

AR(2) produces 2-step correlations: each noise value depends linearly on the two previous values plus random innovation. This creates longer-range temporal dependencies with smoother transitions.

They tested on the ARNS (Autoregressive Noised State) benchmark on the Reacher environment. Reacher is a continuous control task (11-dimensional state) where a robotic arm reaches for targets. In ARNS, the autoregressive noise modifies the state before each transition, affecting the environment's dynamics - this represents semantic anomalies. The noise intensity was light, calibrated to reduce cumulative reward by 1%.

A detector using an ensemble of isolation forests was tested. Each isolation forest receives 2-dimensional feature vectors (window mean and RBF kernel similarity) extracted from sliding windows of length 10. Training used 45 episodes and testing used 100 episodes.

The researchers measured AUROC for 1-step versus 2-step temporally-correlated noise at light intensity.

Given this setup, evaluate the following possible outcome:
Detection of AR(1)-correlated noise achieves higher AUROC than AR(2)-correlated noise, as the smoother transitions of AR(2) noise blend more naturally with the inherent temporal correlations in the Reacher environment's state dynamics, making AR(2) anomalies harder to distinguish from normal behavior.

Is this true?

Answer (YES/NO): NO